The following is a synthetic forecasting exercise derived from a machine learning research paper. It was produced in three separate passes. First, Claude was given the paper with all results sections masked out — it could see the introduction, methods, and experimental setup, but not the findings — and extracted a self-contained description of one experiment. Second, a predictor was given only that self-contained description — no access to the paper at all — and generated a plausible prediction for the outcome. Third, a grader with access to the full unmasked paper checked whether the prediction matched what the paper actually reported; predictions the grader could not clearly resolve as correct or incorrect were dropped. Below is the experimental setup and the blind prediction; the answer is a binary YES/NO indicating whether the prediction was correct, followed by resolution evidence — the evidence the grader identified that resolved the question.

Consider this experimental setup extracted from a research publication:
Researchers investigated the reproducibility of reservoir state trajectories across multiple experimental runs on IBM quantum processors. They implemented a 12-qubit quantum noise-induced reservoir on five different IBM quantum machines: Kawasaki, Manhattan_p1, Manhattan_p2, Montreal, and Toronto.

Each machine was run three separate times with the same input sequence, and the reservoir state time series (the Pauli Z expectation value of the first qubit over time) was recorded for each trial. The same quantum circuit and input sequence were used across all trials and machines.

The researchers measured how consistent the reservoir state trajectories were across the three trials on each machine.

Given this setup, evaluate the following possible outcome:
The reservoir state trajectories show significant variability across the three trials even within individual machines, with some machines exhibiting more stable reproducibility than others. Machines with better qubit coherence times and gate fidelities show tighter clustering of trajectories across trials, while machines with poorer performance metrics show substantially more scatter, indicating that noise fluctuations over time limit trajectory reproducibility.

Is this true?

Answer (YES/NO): NO